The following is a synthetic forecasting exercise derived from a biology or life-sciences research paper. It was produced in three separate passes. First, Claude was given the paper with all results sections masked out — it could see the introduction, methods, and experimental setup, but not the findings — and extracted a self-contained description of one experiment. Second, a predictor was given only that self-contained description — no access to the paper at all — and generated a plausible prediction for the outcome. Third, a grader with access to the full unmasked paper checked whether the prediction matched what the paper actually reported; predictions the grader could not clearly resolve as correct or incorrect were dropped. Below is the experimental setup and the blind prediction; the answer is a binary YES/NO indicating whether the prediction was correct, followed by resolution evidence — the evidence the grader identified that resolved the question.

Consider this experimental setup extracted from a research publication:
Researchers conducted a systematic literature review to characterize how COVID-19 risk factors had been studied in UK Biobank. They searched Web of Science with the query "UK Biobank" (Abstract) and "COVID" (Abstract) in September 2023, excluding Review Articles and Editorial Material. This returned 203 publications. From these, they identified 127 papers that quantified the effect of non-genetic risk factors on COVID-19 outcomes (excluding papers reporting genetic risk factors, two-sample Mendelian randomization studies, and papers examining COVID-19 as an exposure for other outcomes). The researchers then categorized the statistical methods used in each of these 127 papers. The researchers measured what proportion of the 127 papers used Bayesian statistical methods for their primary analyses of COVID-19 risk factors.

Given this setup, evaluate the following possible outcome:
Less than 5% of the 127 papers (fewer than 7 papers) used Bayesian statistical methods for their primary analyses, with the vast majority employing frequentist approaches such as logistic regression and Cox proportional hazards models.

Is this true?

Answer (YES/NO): YES